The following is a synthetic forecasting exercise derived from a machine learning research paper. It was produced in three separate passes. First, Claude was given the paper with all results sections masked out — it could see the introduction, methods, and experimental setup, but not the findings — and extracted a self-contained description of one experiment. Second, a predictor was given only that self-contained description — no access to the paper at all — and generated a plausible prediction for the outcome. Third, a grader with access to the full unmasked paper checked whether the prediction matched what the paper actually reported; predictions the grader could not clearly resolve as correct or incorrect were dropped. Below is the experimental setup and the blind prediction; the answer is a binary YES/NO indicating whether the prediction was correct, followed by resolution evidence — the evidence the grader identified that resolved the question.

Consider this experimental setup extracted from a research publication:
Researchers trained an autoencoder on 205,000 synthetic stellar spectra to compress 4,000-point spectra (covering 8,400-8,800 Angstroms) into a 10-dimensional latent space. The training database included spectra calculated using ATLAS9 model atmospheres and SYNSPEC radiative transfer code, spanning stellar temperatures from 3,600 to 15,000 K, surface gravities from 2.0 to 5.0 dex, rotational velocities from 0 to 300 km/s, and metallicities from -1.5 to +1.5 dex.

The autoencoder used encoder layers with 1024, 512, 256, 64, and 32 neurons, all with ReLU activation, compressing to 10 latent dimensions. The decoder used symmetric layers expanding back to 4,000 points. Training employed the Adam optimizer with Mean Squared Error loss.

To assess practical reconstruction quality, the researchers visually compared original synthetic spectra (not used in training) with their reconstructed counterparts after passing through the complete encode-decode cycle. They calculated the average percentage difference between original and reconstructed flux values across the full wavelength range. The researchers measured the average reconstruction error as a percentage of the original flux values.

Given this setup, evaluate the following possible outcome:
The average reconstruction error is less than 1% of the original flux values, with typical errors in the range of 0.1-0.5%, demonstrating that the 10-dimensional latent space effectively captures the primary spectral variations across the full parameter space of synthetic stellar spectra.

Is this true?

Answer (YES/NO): NO